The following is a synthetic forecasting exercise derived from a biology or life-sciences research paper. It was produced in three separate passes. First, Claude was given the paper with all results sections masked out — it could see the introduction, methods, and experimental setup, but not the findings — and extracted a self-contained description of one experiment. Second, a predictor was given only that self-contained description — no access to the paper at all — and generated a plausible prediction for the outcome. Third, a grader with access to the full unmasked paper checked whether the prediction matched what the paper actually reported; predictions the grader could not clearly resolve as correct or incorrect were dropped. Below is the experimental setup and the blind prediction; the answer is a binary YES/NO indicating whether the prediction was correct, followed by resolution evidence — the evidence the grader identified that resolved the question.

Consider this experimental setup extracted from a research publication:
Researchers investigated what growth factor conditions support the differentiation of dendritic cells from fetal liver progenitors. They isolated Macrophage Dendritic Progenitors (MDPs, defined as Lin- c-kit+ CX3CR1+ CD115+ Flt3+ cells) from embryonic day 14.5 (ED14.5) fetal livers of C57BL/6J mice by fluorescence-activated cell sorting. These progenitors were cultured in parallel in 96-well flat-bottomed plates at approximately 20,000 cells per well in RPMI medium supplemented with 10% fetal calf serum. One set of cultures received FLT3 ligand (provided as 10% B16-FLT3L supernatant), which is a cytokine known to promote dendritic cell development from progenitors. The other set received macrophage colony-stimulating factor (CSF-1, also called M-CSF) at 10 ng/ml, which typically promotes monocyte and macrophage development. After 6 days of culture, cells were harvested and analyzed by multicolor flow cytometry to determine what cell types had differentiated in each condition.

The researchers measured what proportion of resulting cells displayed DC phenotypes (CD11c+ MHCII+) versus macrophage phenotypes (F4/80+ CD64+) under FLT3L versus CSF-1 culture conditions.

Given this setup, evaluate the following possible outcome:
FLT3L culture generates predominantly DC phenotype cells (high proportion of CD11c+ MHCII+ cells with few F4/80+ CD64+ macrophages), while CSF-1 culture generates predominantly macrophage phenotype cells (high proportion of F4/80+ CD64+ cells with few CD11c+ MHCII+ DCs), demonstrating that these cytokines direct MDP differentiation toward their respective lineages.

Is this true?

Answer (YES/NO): YES